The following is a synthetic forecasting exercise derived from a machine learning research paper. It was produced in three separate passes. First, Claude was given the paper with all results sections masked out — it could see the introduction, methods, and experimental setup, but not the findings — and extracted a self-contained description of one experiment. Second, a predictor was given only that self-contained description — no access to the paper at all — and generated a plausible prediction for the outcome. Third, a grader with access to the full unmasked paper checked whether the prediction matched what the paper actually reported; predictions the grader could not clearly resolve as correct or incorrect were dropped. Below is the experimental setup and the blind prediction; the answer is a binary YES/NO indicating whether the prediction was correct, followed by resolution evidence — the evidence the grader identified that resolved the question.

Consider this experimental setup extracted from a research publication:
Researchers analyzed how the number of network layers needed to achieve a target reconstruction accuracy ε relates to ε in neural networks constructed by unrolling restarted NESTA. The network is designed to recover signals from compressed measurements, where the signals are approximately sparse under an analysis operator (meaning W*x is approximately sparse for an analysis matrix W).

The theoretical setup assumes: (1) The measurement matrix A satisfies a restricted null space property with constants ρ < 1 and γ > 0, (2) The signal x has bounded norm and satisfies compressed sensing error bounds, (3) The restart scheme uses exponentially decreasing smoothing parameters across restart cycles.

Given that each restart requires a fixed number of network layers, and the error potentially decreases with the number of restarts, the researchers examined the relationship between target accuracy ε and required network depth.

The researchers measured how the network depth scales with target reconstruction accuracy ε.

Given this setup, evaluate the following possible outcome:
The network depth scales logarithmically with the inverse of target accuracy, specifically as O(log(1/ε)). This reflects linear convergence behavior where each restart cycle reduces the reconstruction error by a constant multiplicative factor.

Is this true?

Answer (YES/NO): YES